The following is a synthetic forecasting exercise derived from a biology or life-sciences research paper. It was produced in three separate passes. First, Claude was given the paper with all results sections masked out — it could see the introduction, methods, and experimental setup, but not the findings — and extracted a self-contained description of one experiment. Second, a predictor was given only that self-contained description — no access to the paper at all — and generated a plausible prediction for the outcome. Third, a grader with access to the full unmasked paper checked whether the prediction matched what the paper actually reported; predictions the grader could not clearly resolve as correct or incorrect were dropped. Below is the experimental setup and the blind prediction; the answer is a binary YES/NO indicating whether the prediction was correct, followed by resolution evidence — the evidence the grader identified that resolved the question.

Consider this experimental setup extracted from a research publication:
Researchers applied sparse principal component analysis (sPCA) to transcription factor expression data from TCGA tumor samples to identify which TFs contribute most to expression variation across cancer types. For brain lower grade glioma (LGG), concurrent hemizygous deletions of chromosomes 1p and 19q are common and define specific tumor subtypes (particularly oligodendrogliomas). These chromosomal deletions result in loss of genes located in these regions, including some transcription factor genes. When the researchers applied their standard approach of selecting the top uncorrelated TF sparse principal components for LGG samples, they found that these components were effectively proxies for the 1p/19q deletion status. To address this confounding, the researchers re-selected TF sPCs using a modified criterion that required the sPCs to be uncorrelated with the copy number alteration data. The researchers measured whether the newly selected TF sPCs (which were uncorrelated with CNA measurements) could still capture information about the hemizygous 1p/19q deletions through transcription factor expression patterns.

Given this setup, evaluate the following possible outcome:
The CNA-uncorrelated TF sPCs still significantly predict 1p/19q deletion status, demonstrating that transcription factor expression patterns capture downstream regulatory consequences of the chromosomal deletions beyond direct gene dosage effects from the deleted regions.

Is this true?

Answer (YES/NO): YES